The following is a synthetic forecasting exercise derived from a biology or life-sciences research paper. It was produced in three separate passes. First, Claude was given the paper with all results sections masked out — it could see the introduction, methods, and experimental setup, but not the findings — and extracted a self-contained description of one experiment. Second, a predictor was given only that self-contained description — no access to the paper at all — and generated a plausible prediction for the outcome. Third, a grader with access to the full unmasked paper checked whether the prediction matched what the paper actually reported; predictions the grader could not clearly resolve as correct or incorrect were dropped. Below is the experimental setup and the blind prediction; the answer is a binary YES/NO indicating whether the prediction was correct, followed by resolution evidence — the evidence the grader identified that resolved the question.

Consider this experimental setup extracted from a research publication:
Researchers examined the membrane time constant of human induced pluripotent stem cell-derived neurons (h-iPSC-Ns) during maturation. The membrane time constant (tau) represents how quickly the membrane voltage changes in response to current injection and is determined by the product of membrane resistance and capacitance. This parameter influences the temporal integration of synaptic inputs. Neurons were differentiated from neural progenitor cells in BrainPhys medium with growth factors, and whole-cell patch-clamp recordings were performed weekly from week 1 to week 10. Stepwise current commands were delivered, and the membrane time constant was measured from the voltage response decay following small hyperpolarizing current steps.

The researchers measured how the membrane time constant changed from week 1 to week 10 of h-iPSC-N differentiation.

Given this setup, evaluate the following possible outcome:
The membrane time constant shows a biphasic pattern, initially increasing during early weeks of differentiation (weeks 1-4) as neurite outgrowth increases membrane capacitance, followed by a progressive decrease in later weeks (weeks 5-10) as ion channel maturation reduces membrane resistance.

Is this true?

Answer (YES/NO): NO